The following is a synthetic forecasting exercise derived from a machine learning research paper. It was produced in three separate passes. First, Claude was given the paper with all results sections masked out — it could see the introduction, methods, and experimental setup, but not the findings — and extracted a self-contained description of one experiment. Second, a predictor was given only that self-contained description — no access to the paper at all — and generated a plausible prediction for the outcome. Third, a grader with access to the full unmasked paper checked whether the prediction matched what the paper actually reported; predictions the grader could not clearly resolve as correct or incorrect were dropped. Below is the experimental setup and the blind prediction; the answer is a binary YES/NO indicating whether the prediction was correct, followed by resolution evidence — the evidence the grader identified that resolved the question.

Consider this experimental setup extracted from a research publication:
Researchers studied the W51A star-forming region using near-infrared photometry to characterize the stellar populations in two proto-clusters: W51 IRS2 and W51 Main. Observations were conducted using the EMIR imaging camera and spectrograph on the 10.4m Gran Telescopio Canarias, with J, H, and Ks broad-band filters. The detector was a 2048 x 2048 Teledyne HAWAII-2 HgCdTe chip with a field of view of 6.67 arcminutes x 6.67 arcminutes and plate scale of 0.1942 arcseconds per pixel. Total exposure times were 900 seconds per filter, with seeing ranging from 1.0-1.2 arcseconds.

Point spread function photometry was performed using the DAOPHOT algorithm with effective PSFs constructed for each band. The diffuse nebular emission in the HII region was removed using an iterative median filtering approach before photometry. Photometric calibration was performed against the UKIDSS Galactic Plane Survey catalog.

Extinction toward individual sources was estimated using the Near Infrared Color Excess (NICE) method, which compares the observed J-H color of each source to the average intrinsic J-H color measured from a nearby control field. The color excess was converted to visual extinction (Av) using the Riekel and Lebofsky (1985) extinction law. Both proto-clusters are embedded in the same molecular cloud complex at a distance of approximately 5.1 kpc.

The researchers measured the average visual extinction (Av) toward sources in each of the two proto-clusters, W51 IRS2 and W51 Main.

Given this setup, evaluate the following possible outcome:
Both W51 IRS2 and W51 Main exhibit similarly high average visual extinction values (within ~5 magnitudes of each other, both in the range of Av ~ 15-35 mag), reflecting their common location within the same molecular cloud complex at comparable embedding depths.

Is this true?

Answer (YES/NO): NO